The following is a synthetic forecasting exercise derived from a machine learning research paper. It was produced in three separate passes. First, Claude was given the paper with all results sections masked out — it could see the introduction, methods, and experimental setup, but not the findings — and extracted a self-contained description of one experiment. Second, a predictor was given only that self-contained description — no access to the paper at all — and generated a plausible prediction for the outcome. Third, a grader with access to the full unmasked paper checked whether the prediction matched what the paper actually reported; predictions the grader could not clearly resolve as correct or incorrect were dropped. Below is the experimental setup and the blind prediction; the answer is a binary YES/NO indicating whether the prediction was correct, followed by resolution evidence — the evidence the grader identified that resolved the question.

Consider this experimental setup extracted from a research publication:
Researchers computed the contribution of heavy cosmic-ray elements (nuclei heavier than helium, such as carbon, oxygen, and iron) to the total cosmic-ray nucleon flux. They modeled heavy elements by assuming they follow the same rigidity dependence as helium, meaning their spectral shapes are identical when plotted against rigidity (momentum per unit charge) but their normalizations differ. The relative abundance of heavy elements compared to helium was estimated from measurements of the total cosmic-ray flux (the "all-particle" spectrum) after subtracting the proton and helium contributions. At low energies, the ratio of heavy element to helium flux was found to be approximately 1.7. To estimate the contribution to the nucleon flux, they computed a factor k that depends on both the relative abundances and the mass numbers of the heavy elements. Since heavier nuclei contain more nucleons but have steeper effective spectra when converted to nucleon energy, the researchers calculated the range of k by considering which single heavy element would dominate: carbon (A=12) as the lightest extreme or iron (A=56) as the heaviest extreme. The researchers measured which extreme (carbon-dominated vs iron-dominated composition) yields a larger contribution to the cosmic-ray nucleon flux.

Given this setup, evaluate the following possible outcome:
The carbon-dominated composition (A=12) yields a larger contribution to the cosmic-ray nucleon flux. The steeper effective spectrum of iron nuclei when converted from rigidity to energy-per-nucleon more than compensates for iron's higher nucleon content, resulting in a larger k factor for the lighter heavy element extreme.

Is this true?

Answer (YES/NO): YES